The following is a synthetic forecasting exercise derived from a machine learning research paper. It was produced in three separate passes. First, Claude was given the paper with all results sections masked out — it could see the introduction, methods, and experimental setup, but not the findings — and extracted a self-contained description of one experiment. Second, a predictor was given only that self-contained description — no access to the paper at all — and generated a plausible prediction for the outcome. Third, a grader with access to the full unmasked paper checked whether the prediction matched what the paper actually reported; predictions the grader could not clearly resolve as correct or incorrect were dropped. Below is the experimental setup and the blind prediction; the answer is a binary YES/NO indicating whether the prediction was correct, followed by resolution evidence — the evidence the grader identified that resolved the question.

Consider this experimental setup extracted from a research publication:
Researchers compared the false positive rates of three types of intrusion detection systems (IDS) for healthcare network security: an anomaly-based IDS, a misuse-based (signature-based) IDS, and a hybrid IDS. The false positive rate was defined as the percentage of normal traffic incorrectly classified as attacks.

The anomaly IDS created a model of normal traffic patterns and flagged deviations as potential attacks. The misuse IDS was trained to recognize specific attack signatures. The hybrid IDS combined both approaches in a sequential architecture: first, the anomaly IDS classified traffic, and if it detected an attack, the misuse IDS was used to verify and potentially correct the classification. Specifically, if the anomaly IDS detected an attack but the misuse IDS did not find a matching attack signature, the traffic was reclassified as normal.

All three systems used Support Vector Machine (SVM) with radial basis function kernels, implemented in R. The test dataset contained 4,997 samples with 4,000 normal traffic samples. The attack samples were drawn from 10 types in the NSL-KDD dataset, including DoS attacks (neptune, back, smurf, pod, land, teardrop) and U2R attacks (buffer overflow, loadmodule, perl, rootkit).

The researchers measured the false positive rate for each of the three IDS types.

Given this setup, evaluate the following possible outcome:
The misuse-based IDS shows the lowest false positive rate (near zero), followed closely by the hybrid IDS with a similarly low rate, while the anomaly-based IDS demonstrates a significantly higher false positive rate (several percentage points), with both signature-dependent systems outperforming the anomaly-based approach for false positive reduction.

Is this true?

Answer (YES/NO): NO